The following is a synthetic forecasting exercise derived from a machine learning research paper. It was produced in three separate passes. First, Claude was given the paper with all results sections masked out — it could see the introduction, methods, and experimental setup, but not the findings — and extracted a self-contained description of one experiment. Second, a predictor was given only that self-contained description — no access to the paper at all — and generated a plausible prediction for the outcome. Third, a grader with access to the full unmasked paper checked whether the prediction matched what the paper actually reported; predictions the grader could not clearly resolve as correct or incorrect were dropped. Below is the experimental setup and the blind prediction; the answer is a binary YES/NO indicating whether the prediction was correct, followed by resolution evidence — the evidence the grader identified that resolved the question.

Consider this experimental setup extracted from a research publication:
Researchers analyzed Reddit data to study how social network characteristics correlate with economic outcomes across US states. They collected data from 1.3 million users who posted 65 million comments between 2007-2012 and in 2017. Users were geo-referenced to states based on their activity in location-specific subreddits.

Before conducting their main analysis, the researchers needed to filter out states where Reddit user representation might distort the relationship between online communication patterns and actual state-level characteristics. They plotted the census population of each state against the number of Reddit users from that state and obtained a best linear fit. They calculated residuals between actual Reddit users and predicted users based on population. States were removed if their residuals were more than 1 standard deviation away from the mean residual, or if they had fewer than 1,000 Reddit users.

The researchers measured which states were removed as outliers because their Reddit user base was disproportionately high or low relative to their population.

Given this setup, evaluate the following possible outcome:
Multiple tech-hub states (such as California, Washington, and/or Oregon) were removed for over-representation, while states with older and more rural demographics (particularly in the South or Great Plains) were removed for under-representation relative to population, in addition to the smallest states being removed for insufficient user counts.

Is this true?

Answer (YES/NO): NO